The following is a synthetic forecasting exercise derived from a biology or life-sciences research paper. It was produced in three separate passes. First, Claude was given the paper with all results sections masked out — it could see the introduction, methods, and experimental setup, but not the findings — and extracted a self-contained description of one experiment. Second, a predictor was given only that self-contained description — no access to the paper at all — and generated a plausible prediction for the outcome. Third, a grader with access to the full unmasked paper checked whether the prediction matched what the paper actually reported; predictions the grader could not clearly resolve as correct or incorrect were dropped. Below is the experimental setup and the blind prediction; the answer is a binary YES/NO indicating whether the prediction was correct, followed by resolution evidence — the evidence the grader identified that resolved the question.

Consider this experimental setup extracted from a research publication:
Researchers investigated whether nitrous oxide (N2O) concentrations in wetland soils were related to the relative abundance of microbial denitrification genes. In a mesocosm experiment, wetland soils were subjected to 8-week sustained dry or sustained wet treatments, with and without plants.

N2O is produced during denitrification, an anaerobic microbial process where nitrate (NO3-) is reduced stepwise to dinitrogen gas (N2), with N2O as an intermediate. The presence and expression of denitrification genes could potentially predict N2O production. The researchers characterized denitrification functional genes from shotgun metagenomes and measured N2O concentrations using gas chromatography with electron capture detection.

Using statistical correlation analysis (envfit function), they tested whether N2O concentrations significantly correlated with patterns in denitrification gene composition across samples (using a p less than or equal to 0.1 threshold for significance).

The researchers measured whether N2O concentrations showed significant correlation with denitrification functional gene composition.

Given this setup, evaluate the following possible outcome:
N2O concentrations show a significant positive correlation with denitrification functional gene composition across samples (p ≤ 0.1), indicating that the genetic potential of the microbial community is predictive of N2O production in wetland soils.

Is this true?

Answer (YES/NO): NO